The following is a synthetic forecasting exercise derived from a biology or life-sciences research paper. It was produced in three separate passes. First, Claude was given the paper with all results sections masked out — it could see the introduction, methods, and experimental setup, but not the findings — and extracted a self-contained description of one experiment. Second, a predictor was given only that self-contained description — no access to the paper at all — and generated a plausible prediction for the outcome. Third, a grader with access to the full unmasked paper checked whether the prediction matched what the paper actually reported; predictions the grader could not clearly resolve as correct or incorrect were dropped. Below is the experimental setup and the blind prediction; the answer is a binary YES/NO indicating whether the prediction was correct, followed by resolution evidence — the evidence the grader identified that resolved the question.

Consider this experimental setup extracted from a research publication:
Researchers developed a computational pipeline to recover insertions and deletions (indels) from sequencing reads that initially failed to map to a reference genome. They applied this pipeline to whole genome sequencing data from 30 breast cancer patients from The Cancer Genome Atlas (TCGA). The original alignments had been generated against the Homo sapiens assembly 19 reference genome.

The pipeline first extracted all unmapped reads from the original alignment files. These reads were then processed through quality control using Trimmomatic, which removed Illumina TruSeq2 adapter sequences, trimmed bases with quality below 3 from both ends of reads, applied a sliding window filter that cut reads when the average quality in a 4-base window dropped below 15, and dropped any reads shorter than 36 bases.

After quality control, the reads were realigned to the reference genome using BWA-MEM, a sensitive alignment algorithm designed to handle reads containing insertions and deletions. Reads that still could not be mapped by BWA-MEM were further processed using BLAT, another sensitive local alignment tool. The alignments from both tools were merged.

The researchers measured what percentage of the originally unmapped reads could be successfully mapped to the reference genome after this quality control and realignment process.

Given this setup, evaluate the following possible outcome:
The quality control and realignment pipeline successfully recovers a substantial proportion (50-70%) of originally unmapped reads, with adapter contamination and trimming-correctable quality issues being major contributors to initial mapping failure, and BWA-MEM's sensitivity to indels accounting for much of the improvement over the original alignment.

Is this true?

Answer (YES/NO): YES